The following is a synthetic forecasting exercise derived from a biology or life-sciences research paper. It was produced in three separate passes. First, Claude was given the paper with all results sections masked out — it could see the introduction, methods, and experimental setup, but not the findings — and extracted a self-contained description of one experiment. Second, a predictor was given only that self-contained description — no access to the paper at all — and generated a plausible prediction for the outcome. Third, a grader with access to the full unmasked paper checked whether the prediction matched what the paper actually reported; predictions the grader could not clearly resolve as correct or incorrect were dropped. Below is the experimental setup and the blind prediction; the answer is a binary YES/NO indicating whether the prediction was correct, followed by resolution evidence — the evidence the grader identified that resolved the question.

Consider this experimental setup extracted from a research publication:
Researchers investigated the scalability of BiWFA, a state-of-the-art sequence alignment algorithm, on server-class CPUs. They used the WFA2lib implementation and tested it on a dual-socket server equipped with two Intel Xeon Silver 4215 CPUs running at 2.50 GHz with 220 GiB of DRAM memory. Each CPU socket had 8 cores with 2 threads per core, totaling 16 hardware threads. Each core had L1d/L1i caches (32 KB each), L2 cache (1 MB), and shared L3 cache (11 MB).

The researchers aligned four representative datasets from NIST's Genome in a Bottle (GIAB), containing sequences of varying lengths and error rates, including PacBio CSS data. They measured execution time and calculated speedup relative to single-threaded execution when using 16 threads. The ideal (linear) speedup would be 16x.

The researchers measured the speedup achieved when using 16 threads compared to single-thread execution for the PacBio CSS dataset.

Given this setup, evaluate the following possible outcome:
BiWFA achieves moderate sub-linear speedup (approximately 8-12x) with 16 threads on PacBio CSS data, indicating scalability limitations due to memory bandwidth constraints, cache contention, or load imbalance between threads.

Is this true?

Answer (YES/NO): NO